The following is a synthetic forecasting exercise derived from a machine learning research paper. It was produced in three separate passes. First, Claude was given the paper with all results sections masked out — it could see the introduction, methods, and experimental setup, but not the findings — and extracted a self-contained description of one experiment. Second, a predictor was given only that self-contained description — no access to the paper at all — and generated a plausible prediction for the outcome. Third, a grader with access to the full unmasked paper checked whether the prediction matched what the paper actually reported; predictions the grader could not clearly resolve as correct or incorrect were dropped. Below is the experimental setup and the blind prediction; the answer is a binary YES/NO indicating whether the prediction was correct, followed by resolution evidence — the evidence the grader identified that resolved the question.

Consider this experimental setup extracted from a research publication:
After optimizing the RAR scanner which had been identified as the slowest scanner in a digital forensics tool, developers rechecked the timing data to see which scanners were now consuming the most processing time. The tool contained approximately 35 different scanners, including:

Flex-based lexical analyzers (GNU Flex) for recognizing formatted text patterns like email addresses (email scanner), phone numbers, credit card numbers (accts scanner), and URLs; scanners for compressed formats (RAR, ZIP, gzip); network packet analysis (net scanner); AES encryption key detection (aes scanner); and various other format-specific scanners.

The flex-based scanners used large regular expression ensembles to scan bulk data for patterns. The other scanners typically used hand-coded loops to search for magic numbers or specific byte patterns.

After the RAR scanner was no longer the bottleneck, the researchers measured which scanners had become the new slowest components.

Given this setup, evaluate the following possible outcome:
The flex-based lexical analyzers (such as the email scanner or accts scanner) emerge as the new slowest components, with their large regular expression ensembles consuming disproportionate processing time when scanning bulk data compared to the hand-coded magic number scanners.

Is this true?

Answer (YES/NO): NO